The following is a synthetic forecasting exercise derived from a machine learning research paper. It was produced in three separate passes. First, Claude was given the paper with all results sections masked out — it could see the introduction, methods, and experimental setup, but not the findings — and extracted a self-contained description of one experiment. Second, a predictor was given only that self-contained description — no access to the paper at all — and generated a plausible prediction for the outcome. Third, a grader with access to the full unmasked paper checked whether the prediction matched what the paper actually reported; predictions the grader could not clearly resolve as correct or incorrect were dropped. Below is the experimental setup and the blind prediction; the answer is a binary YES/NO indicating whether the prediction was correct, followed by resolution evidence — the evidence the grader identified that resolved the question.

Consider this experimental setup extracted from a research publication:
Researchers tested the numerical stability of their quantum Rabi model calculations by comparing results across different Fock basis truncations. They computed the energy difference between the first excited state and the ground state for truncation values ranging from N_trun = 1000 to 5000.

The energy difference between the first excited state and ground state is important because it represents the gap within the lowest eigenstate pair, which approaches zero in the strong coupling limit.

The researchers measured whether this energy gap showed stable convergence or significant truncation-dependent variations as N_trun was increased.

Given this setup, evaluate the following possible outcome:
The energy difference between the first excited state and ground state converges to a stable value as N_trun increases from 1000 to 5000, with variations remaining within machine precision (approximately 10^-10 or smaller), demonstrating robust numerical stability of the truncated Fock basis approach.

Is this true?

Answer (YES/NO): YES